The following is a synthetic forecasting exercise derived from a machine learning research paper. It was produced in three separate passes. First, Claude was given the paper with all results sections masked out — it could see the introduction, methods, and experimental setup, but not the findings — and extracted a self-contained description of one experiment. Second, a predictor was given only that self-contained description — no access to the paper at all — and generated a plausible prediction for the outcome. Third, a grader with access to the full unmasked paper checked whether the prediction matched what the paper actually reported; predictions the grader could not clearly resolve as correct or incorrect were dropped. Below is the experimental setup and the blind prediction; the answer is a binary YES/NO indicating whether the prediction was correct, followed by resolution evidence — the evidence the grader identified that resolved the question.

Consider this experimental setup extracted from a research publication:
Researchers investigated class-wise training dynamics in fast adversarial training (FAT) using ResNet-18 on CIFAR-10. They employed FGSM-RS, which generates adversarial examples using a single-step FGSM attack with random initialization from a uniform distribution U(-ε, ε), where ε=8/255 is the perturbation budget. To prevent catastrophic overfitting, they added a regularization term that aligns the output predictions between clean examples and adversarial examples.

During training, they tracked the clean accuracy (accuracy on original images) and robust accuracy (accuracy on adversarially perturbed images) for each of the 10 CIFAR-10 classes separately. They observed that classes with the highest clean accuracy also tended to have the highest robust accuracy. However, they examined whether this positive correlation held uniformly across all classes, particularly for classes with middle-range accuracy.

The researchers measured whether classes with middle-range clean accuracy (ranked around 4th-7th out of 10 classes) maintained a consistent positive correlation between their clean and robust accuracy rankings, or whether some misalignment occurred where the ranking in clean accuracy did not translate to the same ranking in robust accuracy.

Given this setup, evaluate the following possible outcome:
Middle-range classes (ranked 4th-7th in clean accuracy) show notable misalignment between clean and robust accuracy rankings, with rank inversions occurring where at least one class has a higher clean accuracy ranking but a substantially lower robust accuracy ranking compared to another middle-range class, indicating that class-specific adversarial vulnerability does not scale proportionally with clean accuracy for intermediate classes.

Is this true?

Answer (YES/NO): YES